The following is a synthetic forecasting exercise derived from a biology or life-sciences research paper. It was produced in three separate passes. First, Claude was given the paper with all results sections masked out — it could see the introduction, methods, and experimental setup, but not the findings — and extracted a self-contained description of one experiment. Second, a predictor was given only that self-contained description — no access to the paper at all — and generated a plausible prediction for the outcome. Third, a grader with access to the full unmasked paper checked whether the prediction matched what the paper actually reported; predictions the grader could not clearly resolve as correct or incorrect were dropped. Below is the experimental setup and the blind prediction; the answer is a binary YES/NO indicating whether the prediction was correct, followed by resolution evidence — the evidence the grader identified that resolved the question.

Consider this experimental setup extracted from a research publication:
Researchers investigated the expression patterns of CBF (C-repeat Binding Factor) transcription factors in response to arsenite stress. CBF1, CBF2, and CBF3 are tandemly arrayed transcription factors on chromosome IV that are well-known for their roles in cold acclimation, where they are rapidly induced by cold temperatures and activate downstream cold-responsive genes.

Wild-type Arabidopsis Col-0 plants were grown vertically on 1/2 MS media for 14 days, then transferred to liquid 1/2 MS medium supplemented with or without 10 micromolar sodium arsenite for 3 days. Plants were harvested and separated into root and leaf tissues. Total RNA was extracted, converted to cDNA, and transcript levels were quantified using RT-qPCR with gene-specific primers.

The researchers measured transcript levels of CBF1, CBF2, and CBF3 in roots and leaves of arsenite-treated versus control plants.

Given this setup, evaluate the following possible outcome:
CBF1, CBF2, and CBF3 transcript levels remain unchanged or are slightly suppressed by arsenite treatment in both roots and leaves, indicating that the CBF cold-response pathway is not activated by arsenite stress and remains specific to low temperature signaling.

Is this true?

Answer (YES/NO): NO